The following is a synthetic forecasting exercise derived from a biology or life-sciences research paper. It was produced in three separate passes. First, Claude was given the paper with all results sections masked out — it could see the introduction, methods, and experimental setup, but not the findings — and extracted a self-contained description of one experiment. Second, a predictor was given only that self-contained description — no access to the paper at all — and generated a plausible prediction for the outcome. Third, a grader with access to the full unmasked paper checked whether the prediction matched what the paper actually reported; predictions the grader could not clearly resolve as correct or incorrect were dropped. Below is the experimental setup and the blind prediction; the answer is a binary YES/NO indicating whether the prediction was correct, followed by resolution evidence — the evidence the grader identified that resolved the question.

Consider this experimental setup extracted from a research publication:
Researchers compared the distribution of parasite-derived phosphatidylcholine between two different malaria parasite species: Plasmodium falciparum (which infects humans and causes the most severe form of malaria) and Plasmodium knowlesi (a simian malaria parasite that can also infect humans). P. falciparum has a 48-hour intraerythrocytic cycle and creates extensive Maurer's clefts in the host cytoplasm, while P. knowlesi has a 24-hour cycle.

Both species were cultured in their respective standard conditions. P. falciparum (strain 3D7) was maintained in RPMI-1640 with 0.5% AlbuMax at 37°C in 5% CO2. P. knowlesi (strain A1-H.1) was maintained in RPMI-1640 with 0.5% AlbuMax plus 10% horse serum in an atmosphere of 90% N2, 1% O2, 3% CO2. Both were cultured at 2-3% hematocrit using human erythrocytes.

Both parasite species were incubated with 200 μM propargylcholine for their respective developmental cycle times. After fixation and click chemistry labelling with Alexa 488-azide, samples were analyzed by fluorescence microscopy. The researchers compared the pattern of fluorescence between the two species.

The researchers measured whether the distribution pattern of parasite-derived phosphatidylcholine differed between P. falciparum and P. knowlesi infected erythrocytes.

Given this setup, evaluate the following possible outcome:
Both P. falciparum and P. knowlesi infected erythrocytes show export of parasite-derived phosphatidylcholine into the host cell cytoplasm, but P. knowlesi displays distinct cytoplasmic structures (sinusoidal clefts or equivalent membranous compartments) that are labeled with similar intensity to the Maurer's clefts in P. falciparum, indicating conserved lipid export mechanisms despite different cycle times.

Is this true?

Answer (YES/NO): NO